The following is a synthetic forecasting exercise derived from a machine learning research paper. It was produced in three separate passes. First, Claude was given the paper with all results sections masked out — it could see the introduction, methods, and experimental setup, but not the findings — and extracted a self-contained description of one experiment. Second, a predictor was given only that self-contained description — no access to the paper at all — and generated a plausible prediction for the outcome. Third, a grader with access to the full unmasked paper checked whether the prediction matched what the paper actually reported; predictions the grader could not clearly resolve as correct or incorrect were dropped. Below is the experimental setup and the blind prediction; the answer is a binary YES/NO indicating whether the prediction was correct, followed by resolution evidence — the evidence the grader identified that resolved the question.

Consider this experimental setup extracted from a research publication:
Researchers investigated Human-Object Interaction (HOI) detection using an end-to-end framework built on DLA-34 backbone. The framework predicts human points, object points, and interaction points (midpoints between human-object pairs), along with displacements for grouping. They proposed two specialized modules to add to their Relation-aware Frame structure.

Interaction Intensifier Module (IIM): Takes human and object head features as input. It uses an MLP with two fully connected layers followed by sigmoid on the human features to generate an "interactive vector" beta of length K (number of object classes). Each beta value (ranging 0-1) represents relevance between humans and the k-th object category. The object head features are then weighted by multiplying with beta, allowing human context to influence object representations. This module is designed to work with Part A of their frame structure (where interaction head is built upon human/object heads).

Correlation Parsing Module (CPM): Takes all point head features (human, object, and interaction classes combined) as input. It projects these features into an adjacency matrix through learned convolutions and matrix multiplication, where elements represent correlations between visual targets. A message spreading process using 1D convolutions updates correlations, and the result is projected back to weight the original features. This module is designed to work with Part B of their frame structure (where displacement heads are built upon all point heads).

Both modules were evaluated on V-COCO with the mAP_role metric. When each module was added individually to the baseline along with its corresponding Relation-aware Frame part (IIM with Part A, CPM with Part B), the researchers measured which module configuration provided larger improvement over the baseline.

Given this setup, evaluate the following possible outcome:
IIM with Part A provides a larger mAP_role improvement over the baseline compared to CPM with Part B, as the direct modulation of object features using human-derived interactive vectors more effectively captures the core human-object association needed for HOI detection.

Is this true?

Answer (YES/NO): YES